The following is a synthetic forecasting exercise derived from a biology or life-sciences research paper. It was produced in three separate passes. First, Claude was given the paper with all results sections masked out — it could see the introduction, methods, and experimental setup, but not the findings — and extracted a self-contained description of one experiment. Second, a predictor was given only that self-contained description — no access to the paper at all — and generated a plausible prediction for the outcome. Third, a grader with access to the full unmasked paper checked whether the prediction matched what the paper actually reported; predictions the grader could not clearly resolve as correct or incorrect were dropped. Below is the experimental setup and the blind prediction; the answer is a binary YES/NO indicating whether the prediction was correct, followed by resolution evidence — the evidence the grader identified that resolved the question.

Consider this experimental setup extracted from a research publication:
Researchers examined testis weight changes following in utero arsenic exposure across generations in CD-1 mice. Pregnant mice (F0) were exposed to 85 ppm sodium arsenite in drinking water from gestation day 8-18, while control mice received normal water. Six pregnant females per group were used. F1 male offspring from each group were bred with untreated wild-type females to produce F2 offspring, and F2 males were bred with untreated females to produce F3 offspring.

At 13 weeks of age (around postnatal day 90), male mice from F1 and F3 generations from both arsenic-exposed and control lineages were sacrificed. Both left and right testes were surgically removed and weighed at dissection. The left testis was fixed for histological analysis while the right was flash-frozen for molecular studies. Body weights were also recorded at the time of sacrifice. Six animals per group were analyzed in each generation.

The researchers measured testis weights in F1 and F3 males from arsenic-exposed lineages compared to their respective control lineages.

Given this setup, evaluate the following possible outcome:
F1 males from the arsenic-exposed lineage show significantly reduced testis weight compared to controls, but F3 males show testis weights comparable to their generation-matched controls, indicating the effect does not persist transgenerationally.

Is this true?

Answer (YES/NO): NO